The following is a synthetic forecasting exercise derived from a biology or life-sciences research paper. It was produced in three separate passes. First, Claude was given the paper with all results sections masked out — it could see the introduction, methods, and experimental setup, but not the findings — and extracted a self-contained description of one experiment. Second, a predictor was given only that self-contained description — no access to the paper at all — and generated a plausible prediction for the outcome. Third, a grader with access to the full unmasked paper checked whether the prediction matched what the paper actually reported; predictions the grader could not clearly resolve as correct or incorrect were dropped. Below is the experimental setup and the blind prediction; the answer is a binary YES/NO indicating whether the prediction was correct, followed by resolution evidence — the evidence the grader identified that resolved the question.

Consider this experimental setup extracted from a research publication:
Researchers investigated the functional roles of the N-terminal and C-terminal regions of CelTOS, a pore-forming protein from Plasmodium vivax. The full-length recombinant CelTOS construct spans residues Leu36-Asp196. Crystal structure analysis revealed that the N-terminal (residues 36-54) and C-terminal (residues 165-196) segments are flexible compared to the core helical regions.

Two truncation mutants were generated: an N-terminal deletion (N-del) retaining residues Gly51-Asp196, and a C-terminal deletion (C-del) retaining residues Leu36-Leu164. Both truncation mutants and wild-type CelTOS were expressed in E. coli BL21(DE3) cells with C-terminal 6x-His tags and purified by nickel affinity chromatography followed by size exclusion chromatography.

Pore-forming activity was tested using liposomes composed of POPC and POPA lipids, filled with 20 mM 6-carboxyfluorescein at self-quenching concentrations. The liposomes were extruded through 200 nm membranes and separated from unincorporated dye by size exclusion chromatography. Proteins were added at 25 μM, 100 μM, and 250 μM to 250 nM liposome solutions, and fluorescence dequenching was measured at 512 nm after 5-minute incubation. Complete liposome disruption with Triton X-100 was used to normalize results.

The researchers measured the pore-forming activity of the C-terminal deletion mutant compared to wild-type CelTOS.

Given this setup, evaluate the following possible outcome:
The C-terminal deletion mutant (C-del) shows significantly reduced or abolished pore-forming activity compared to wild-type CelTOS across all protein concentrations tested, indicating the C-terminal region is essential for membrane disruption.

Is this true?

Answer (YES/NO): NO